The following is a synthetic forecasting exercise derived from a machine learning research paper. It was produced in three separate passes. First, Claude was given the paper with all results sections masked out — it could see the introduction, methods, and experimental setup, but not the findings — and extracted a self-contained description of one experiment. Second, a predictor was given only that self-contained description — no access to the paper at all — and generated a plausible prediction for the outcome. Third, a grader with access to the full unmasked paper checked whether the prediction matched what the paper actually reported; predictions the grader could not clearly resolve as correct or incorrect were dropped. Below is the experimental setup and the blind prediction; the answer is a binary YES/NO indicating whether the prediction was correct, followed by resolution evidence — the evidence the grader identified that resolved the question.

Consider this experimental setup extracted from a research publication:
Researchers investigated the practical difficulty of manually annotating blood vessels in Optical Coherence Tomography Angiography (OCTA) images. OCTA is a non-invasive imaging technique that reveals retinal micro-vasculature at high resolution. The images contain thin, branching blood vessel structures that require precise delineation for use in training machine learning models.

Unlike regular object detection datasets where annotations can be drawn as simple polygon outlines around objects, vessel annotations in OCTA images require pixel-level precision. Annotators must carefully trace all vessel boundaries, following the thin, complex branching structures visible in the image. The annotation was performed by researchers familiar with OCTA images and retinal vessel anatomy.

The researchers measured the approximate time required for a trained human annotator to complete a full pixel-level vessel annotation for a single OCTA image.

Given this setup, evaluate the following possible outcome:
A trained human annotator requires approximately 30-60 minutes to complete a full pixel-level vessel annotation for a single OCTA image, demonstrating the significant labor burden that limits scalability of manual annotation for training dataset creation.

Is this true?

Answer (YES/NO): NO